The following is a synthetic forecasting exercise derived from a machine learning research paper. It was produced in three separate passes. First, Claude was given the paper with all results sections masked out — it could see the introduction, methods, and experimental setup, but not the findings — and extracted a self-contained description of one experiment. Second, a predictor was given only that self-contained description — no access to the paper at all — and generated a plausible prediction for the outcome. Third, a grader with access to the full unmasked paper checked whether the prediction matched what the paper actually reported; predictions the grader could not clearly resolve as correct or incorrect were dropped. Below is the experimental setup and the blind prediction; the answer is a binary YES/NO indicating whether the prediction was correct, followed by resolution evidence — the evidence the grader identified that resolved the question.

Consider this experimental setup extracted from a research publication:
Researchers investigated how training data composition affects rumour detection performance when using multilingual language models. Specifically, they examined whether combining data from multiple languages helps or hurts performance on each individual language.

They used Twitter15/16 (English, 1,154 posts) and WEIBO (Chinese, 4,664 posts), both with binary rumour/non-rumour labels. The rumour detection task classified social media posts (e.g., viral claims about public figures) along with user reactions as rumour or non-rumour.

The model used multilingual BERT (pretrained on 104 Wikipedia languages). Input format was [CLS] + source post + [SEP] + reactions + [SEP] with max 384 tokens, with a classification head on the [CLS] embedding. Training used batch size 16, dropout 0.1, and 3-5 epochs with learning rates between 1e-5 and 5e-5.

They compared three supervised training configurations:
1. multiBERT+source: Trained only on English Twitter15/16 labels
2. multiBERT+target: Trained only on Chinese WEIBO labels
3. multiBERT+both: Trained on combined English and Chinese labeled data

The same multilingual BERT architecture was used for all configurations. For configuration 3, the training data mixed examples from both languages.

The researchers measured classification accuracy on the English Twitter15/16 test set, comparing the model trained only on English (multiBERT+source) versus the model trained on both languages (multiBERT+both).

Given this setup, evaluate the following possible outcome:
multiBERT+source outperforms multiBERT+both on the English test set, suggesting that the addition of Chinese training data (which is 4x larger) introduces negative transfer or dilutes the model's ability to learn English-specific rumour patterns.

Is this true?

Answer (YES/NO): YES